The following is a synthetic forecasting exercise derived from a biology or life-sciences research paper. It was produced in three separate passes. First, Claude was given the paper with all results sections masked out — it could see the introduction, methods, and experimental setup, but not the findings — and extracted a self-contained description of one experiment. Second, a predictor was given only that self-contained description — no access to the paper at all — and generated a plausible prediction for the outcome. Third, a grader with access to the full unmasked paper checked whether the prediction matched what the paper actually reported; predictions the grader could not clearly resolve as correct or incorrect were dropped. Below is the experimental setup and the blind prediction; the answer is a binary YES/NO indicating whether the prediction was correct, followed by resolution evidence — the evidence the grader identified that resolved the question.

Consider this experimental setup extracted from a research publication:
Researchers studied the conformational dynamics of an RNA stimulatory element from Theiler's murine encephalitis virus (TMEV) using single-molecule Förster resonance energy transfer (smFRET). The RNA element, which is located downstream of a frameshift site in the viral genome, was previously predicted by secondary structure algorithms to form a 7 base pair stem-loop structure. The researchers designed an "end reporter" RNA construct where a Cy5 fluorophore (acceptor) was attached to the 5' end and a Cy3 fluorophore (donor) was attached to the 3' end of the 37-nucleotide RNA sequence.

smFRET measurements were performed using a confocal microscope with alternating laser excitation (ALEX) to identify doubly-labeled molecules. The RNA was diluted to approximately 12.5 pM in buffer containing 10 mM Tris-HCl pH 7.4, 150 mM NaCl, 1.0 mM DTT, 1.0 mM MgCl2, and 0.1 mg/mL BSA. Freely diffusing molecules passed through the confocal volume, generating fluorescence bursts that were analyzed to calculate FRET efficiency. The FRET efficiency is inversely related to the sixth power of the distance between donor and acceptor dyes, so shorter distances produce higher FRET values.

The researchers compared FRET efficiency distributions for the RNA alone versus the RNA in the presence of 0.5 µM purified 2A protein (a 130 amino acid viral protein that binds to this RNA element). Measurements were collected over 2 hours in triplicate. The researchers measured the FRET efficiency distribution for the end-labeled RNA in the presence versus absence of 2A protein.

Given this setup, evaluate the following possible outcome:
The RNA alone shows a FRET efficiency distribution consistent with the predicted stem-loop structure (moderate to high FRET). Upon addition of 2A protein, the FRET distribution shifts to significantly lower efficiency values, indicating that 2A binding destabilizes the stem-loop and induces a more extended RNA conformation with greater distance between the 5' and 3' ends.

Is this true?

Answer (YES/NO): NO